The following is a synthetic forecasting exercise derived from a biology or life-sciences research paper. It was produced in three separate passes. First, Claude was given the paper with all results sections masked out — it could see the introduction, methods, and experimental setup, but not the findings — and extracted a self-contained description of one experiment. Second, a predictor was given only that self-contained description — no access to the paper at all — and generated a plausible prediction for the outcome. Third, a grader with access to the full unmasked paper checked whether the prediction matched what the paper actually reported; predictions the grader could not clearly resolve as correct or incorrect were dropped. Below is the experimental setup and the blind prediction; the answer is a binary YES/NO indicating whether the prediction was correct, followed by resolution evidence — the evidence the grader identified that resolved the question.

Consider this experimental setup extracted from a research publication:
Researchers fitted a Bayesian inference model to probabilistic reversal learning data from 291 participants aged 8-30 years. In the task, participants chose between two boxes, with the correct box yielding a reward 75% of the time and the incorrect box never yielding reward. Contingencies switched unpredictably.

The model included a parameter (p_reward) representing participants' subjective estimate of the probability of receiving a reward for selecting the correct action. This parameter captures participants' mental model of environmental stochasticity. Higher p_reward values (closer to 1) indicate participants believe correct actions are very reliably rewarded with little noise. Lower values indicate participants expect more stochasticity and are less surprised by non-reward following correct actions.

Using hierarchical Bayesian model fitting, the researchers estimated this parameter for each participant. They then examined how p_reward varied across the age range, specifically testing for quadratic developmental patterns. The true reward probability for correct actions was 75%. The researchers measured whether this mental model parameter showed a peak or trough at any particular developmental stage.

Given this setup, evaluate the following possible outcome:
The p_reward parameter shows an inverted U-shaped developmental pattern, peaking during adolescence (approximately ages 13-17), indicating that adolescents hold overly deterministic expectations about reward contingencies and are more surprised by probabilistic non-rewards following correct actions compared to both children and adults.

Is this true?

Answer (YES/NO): NO